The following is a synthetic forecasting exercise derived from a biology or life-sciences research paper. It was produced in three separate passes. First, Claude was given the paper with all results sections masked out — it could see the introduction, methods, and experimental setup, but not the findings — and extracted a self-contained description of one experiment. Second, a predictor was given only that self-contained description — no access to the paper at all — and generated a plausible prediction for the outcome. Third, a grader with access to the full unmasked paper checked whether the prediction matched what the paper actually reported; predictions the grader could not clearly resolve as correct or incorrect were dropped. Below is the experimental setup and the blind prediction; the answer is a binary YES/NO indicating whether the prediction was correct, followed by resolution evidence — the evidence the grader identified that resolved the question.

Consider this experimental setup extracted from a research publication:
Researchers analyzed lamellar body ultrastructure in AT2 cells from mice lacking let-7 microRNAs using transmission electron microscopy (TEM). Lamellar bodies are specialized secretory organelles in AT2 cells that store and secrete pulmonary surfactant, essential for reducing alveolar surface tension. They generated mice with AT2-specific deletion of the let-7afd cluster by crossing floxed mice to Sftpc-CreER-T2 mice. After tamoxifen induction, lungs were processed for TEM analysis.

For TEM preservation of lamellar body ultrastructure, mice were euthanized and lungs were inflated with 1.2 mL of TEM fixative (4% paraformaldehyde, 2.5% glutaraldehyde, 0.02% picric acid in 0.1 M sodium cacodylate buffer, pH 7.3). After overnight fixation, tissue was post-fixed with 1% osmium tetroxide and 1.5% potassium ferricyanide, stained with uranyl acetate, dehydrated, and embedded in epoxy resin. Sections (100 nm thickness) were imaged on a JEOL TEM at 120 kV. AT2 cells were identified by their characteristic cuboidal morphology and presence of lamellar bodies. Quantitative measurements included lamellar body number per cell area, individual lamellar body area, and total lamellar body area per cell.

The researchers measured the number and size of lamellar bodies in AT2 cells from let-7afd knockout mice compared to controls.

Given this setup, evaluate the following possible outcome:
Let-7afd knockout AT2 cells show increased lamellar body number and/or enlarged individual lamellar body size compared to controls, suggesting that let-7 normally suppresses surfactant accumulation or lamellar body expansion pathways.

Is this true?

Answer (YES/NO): YES